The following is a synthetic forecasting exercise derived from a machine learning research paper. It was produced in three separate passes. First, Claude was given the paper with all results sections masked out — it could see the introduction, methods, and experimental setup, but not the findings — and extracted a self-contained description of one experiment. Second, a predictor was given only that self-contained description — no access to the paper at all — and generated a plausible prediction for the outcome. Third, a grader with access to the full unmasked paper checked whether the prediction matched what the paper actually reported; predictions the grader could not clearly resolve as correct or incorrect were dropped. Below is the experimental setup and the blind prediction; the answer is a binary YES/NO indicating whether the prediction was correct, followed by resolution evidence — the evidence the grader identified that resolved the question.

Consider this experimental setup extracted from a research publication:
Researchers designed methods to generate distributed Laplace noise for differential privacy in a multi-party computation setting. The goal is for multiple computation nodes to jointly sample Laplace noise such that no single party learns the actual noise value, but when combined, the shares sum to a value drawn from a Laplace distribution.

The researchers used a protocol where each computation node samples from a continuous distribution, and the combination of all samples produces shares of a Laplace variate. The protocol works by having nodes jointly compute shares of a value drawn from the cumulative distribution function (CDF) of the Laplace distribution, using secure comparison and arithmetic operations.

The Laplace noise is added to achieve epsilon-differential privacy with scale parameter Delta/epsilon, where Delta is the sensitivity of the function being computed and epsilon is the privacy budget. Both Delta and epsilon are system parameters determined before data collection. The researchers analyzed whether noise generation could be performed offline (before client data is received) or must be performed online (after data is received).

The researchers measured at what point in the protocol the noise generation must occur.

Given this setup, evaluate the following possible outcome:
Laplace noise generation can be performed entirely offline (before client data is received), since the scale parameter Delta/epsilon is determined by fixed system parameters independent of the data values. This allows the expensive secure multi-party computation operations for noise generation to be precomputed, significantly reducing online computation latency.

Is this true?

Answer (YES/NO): YES